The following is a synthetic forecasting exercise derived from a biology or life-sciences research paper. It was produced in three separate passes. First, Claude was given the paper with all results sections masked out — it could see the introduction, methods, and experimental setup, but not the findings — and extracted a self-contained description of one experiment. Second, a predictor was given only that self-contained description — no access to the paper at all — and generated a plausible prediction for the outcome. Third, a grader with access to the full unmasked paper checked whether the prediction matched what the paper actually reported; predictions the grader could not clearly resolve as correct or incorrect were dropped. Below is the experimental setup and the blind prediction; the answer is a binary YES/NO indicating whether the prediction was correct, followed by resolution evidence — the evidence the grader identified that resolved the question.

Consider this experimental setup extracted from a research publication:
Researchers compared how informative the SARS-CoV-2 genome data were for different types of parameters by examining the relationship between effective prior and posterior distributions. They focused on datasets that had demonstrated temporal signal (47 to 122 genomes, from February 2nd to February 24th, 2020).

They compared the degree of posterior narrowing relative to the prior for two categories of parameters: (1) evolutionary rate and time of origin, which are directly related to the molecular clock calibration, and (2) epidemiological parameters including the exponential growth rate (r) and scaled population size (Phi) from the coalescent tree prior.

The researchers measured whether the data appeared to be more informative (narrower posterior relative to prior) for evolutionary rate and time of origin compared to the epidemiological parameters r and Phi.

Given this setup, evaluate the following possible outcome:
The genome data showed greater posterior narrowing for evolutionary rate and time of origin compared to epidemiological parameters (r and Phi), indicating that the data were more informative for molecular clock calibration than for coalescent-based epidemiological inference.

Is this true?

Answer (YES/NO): YES